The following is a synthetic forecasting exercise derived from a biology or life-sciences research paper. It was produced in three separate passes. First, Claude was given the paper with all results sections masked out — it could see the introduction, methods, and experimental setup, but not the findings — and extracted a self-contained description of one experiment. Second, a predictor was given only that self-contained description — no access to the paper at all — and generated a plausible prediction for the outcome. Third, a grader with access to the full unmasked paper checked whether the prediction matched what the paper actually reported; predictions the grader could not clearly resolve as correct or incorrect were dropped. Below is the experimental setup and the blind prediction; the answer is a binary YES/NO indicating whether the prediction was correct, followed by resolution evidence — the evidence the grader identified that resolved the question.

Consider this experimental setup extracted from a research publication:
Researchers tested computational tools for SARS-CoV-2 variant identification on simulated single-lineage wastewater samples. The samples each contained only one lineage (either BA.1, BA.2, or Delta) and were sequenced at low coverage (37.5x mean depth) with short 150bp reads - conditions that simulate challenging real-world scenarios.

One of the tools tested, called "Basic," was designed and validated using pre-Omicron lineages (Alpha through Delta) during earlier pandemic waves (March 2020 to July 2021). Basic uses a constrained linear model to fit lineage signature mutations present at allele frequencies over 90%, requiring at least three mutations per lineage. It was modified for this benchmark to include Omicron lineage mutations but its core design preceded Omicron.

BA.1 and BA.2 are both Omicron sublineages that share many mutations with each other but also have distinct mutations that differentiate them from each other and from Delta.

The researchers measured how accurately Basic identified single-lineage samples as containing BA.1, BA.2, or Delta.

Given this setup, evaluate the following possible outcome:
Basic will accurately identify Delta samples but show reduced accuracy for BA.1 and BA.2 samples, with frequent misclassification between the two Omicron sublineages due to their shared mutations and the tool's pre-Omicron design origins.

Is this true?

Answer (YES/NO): YES